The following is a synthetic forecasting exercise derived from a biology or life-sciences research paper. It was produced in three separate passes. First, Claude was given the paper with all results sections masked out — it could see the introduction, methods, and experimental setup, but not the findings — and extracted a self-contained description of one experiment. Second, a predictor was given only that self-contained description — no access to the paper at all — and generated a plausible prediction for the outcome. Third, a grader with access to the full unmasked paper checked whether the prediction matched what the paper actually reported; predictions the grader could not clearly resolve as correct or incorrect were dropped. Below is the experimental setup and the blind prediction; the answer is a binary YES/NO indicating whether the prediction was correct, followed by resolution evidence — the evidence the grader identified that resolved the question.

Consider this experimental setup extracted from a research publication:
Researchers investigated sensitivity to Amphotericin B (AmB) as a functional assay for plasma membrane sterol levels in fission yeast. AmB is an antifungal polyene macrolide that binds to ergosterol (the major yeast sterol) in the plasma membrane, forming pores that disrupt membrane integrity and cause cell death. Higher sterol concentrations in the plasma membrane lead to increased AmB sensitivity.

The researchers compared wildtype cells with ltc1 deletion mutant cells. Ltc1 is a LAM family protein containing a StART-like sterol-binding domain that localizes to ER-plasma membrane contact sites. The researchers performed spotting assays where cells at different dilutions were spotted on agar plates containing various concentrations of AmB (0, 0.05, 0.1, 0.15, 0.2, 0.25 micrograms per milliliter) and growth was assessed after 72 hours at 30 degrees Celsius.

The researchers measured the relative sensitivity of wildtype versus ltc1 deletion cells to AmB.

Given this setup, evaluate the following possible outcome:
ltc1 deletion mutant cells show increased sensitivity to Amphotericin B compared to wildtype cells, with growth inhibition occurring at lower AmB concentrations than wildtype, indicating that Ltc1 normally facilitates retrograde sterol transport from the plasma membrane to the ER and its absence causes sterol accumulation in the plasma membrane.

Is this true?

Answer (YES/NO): YES